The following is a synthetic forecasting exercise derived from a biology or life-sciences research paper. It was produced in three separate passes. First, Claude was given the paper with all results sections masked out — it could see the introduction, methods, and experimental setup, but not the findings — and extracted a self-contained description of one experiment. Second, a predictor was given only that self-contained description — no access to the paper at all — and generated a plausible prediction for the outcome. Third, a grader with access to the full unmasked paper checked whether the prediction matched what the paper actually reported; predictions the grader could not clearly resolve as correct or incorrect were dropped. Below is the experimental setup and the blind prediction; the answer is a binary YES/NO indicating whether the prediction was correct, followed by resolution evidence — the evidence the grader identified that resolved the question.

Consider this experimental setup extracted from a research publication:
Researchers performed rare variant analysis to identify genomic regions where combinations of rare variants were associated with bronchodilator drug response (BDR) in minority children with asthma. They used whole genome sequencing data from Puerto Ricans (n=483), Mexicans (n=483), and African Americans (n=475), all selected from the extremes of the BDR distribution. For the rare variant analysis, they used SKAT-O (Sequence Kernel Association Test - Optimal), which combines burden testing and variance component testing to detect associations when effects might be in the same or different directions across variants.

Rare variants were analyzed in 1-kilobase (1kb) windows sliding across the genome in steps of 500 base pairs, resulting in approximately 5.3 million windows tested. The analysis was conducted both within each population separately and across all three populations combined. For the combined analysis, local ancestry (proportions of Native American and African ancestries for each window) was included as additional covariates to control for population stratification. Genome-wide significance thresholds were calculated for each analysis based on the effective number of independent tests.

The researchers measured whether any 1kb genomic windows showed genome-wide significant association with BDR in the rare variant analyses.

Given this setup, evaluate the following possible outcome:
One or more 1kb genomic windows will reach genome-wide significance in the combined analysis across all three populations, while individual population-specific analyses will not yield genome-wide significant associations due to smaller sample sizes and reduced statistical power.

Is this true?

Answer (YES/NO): NO